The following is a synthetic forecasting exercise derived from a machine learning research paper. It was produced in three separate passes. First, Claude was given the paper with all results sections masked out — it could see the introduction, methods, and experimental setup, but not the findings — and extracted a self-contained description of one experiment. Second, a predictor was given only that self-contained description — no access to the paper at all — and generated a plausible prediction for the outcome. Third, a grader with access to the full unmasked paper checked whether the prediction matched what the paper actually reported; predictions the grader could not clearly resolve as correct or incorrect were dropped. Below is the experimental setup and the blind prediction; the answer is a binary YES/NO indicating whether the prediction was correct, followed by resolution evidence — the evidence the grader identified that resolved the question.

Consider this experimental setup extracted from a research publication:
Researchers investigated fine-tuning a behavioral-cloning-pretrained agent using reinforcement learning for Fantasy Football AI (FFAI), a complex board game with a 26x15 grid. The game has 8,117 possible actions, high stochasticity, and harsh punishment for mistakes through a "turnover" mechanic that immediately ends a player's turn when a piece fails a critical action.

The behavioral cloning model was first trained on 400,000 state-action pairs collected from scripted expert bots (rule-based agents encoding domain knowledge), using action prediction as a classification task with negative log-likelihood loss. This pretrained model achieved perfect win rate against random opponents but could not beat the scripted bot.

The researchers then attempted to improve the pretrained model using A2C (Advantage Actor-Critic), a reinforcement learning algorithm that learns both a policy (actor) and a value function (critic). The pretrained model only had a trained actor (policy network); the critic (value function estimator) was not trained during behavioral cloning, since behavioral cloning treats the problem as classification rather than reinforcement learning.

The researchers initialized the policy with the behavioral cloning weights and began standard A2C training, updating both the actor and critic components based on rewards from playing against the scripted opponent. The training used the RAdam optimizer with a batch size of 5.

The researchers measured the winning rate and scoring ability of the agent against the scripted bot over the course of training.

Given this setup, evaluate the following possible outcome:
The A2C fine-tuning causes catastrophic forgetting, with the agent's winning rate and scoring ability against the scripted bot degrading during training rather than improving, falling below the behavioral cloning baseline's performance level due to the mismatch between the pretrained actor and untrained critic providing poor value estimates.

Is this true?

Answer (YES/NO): YES